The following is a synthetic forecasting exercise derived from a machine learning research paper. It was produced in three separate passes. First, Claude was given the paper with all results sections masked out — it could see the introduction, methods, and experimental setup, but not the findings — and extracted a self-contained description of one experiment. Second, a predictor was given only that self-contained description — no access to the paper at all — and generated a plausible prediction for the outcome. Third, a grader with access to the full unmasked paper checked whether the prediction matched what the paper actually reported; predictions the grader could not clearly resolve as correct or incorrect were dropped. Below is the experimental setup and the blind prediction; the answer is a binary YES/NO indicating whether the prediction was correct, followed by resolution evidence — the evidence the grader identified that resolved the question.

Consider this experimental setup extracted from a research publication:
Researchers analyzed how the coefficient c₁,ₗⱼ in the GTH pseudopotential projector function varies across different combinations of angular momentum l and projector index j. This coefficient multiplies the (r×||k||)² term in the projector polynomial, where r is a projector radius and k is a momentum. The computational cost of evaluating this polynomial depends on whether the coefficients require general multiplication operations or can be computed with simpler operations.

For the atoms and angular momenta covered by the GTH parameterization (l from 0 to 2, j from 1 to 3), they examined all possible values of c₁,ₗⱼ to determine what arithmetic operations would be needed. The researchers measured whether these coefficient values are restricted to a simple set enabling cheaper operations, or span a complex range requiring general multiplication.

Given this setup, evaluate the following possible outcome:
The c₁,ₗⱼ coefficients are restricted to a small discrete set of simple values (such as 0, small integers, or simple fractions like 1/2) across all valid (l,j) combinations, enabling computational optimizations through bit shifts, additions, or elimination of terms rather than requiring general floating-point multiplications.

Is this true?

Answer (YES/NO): YES